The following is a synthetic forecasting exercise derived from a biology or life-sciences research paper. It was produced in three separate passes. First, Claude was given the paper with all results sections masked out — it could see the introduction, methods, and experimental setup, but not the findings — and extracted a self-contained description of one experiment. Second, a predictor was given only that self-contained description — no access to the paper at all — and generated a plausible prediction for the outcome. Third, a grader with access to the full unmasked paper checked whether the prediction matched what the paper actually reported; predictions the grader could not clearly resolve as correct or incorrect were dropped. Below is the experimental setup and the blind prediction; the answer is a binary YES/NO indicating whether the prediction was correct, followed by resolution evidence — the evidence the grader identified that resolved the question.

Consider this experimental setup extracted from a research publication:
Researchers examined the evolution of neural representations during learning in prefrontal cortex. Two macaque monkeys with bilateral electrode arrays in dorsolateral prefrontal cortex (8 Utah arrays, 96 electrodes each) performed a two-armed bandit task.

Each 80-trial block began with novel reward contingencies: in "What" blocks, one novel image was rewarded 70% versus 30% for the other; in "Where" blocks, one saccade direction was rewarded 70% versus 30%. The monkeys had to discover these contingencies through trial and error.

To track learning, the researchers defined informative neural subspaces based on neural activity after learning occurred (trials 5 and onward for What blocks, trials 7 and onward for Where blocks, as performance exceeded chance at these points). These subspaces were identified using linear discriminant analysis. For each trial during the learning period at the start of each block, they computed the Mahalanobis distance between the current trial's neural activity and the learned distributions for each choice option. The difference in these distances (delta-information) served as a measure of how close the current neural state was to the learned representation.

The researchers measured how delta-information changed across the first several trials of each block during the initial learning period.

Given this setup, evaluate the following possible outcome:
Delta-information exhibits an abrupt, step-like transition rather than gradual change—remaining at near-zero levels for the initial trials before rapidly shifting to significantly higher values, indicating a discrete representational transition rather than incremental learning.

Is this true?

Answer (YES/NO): NO